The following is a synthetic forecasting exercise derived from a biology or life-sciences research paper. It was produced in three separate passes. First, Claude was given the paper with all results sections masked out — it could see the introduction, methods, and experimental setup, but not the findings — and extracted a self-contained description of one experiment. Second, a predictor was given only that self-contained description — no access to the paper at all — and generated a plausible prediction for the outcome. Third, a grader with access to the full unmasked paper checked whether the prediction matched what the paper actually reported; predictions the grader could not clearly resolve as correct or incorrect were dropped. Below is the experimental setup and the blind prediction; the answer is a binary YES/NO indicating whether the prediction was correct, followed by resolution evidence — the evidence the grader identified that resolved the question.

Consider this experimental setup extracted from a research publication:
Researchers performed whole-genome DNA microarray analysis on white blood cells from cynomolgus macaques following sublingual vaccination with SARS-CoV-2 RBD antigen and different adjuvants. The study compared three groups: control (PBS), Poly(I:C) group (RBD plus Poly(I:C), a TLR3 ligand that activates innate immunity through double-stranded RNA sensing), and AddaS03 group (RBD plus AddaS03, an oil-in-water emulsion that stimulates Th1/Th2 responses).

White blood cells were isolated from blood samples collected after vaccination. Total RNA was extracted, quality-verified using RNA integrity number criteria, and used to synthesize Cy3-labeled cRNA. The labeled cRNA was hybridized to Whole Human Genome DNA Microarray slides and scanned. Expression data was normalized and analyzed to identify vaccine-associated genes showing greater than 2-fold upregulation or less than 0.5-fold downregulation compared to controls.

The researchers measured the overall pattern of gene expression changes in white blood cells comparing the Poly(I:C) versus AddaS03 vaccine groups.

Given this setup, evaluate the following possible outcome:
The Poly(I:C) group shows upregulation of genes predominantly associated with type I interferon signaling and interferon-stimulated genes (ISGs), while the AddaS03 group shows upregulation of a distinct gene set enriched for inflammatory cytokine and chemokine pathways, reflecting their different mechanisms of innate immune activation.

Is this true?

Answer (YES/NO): NO